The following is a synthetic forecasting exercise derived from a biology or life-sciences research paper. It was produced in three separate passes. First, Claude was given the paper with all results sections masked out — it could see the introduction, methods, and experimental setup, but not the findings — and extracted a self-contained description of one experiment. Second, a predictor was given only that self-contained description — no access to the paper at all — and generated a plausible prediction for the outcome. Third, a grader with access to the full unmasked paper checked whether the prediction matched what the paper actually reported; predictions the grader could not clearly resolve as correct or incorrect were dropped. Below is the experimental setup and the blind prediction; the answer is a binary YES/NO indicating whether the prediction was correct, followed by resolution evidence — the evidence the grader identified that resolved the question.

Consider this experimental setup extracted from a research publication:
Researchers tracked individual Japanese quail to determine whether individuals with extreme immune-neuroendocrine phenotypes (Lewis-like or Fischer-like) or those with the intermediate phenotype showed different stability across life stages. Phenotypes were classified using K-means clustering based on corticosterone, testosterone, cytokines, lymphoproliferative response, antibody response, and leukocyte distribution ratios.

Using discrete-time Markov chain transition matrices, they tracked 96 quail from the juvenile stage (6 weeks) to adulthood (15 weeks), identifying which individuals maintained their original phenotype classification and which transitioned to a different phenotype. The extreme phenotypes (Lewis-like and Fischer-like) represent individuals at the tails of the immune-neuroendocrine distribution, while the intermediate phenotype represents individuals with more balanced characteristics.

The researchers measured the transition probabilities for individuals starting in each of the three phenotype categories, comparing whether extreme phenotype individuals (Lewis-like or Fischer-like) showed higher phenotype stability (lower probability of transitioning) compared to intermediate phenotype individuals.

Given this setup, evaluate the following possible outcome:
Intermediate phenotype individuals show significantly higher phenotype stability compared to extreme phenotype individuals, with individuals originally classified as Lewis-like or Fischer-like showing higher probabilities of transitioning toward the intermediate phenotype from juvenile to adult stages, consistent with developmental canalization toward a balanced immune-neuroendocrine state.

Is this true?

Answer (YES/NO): YES